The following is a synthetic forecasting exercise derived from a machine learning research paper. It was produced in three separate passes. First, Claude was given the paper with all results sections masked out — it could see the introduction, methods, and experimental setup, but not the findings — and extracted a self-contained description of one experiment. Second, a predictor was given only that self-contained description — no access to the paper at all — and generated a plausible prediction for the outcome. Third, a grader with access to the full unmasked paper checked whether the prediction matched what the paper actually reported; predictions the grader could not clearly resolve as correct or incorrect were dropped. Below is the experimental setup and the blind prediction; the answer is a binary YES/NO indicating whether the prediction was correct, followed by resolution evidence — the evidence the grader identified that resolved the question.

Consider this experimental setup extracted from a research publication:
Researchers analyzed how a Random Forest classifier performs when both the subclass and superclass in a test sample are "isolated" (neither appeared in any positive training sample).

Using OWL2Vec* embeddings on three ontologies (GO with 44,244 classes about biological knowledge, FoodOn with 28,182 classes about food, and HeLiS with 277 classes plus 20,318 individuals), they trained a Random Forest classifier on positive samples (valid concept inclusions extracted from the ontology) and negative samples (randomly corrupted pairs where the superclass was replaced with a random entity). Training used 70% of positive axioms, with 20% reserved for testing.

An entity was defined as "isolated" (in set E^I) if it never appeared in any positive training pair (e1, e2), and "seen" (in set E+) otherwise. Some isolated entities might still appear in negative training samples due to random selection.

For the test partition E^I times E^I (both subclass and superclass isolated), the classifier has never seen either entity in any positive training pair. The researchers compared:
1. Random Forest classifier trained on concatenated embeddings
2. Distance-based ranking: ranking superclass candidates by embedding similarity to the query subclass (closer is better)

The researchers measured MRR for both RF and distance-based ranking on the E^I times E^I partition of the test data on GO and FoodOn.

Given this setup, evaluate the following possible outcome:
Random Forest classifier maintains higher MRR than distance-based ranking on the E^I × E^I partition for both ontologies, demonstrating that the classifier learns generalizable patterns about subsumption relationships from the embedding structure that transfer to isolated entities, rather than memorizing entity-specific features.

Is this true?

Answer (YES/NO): NO